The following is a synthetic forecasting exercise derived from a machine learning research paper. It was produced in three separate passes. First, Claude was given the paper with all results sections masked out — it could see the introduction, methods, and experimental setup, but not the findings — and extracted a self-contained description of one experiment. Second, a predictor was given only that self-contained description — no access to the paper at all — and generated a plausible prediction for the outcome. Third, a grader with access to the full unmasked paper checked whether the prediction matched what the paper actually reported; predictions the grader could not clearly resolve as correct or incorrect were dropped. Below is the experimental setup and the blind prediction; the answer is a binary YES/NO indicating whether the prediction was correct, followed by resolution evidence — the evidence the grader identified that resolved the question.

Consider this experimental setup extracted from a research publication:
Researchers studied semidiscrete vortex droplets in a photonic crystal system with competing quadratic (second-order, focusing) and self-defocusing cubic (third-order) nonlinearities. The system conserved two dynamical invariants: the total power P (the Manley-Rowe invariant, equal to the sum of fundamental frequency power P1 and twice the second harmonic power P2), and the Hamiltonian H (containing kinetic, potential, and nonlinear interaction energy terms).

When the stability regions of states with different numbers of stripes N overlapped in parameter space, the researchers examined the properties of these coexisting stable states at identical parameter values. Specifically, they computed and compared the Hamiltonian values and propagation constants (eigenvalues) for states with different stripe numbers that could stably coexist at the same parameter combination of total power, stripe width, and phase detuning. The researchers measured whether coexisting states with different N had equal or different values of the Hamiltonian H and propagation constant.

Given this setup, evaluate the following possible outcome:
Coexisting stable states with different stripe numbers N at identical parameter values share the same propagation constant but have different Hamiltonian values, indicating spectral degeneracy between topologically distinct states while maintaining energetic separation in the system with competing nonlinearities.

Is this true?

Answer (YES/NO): NO